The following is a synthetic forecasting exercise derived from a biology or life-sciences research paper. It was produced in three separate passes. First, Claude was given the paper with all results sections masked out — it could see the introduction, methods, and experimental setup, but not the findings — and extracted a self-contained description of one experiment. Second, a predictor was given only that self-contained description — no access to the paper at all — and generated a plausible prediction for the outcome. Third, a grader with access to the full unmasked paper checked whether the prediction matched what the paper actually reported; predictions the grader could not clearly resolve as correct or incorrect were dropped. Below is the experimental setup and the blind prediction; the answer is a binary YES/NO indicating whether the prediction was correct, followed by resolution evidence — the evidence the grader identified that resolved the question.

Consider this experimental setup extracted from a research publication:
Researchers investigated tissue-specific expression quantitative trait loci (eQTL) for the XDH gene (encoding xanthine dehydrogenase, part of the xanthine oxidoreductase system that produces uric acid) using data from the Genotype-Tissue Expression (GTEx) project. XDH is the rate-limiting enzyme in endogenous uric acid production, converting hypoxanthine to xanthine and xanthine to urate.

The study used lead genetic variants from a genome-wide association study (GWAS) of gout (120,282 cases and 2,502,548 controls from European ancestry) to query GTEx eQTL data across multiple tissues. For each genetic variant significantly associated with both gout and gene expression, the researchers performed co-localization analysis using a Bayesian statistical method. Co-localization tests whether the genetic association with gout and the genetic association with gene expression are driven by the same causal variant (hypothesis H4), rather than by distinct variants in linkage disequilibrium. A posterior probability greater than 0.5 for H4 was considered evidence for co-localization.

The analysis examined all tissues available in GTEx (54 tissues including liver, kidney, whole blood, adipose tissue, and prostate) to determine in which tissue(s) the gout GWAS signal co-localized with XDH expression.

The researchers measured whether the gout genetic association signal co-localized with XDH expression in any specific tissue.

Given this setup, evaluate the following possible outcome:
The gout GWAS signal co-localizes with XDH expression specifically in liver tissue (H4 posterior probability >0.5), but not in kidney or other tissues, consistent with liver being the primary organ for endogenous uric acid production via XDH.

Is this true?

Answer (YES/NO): NO